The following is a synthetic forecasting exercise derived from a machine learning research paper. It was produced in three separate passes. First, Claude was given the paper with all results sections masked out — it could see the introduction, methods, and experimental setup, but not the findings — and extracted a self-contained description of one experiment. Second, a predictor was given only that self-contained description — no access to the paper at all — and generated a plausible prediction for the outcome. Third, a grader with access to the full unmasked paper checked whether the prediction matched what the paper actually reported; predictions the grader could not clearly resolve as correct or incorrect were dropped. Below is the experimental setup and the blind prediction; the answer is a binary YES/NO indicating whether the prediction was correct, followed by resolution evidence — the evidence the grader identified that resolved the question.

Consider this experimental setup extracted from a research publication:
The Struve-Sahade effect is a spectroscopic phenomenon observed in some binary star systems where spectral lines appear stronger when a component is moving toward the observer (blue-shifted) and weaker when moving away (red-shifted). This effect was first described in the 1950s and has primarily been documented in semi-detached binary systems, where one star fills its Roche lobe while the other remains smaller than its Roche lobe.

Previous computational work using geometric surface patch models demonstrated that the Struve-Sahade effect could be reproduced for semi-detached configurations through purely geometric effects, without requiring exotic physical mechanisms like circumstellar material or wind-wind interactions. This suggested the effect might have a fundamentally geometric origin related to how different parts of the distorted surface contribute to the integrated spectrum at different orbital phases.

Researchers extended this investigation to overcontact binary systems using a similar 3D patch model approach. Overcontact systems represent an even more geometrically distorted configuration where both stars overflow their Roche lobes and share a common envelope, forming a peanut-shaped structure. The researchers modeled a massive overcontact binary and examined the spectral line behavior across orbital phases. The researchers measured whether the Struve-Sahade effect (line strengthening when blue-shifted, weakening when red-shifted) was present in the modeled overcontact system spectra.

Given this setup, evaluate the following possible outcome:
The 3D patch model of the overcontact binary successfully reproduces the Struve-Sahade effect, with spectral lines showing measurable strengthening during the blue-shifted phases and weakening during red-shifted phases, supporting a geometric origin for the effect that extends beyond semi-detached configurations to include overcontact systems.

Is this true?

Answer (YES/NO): YES